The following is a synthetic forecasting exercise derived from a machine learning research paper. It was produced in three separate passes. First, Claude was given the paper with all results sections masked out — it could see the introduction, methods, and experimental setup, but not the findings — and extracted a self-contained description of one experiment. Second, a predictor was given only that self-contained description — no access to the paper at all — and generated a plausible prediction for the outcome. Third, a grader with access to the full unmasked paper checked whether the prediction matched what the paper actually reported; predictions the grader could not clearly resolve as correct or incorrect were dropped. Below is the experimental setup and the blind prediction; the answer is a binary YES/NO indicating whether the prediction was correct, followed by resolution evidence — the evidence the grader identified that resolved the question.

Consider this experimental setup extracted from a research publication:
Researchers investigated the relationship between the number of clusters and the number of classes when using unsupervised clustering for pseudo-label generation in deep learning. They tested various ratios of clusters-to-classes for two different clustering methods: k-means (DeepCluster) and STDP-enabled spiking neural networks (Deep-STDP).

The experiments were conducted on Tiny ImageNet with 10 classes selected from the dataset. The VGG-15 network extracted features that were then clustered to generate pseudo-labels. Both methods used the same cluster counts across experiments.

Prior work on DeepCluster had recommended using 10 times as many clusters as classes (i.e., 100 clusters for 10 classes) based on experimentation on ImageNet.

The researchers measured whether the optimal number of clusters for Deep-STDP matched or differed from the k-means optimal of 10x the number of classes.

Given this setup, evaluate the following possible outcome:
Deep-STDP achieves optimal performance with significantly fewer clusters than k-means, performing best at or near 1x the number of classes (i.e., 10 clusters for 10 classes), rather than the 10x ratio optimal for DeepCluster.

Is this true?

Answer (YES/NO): NO